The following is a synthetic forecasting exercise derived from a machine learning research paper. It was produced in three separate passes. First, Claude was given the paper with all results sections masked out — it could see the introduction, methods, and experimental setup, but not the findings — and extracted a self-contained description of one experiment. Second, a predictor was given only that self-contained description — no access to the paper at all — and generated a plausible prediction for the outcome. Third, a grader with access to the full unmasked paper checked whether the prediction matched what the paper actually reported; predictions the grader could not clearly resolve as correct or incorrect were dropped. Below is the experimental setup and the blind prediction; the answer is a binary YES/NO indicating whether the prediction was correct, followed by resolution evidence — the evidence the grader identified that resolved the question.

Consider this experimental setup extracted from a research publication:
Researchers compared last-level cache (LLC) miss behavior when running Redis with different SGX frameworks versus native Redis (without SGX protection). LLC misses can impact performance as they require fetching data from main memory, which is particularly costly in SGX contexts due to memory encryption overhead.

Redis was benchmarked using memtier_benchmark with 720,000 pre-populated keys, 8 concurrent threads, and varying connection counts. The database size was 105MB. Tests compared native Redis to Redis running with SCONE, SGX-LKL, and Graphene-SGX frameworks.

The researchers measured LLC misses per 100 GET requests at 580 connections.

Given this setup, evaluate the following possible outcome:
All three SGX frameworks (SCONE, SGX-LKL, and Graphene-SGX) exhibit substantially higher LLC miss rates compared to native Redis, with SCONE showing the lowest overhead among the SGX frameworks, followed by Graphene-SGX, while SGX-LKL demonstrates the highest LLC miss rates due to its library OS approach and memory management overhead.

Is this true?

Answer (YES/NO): NO